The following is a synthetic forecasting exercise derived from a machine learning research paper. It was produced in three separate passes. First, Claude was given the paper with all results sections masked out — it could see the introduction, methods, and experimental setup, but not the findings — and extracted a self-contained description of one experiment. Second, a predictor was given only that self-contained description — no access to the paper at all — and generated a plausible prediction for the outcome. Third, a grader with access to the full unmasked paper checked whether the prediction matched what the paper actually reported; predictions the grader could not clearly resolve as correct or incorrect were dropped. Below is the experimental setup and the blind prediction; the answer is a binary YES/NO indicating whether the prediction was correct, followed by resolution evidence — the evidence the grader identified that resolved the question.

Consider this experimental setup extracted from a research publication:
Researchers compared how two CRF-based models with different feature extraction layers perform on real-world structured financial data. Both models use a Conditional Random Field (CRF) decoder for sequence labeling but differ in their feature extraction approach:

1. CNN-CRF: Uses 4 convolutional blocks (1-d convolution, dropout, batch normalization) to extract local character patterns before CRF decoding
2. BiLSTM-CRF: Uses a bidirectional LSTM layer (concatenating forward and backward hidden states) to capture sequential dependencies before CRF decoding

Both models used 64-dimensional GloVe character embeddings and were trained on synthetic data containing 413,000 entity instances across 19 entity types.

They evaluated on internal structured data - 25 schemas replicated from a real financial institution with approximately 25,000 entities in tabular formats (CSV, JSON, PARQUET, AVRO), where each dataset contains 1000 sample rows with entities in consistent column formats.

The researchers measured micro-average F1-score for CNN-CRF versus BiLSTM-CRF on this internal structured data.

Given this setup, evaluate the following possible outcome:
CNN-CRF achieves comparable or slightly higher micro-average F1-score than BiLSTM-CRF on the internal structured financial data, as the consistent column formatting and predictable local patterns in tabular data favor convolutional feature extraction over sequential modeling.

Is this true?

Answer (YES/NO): YES